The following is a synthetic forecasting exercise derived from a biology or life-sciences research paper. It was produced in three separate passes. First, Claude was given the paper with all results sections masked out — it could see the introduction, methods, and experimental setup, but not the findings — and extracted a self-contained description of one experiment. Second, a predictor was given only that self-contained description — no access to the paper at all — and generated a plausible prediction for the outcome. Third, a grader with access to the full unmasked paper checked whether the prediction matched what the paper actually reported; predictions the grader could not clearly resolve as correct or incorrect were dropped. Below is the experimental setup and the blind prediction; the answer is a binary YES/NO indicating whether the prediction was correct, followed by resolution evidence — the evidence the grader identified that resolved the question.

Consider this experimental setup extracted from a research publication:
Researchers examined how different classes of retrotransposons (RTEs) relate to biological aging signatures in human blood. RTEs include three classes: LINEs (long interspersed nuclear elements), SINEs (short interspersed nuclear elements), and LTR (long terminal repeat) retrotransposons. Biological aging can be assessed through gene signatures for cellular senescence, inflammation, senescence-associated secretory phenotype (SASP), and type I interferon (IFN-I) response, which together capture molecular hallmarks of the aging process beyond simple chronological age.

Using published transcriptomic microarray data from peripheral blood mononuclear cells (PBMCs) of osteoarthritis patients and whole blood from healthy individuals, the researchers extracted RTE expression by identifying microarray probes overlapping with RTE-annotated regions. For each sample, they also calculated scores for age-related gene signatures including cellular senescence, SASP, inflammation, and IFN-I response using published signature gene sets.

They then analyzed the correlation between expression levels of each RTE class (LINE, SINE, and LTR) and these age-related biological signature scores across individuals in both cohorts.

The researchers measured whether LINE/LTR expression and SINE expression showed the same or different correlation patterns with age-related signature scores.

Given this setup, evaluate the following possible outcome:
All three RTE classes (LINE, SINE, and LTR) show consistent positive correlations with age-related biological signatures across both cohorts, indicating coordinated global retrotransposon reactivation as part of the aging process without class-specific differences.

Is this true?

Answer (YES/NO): NO